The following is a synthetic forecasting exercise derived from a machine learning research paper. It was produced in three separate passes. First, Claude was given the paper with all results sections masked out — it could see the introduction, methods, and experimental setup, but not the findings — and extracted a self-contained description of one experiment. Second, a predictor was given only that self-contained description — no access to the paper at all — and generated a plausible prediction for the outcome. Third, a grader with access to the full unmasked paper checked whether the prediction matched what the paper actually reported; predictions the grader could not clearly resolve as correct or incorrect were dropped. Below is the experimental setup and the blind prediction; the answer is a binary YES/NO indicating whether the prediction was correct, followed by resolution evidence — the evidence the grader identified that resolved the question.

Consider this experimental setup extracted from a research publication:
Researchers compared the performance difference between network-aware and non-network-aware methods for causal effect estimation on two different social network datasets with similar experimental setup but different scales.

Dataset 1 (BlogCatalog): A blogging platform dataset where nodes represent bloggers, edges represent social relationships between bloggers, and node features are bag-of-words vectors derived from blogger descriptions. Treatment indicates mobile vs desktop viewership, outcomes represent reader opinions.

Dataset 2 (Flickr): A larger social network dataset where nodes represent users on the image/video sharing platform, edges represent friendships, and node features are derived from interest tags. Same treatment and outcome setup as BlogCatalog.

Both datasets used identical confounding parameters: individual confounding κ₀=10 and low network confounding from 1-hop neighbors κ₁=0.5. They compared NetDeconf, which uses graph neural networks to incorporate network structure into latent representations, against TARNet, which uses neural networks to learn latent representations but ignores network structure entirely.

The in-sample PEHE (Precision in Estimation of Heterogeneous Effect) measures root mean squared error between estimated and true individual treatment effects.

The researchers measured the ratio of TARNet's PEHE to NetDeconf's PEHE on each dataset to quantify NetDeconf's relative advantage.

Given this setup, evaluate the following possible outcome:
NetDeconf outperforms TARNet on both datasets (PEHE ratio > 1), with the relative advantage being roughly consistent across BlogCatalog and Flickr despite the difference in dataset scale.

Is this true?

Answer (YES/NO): NO